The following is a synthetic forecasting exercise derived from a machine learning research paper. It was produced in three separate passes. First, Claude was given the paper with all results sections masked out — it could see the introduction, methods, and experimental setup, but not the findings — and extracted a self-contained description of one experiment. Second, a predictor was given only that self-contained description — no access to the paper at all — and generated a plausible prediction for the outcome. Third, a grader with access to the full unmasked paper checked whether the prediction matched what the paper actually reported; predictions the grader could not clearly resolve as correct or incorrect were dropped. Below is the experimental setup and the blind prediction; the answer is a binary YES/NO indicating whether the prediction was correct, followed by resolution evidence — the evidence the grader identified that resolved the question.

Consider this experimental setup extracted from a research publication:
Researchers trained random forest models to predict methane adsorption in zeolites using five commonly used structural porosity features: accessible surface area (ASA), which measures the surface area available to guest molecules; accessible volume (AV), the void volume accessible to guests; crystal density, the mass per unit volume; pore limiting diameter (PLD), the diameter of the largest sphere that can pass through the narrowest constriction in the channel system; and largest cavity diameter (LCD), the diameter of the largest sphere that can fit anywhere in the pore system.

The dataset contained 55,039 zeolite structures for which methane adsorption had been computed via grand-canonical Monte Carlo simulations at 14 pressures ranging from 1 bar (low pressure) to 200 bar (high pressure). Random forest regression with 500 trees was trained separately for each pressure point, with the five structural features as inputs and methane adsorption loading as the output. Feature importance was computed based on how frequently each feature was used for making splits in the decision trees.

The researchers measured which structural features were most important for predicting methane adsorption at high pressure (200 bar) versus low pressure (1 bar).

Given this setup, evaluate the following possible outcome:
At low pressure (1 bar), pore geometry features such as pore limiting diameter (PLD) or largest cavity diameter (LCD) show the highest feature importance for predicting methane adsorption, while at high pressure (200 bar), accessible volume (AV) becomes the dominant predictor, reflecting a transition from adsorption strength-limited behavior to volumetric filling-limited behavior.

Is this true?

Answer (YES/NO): NO